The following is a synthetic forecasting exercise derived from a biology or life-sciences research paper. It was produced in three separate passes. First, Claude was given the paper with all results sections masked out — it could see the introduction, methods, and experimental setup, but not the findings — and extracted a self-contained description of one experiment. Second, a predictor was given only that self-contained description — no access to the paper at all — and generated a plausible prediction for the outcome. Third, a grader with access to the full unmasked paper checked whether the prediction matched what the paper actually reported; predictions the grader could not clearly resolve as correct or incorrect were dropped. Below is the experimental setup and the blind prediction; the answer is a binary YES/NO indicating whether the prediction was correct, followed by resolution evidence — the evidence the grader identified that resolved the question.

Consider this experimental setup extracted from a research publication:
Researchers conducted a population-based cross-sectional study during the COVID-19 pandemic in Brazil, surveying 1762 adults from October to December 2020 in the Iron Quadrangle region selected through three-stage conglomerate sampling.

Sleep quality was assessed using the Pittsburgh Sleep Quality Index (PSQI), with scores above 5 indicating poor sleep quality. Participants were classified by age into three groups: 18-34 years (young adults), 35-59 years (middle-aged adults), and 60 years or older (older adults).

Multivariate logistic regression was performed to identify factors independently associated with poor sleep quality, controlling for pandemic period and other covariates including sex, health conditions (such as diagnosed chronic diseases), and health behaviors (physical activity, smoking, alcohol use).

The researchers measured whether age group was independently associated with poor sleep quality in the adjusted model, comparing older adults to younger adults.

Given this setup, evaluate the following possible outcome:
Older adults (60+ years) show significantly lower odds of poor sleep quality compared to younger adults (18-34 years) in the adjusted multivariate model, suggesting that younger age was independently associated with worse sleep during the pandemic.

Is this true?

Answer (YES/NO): NO